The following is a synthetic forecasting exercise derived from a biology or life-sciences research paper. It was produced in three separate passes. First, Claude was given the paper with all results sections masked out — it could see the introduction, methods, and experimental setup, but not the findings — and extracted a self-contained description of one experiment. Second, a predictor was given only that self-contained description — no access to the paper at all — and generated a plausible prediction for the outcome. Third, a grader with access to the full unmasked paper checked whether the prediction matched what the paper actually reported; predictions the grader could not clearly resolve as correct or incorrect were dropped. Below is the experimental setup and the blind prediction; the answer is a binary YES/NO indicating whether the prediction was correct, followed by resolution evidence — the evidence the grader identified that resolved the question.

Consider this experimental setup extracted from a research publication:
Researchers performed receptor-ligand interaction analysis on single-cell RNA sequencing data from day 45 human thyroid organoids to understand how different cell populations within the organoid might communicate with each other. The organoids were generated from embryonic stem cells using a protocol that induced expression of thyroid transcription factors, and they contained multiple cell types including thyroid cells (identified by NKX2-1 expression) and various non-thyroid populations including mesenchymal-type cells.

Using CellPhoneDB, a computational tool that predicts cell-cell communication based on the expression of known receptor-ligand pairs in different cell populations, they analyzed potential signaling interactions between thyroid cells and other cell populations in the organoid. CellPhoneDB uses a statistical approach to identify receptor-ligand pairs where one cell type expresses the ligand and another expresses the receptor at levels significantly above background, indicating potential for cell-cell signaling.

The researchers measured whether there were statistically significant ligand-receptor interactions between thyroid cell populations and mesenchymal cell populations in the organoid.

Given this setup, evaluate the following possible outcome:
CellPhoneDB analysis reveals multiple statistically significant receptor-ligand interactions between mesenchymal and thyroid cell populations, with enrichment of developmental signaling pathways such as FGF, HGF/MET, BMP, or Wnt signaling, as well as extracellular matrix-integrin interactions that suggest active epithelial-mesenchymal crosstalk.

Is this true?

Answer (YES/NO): NO